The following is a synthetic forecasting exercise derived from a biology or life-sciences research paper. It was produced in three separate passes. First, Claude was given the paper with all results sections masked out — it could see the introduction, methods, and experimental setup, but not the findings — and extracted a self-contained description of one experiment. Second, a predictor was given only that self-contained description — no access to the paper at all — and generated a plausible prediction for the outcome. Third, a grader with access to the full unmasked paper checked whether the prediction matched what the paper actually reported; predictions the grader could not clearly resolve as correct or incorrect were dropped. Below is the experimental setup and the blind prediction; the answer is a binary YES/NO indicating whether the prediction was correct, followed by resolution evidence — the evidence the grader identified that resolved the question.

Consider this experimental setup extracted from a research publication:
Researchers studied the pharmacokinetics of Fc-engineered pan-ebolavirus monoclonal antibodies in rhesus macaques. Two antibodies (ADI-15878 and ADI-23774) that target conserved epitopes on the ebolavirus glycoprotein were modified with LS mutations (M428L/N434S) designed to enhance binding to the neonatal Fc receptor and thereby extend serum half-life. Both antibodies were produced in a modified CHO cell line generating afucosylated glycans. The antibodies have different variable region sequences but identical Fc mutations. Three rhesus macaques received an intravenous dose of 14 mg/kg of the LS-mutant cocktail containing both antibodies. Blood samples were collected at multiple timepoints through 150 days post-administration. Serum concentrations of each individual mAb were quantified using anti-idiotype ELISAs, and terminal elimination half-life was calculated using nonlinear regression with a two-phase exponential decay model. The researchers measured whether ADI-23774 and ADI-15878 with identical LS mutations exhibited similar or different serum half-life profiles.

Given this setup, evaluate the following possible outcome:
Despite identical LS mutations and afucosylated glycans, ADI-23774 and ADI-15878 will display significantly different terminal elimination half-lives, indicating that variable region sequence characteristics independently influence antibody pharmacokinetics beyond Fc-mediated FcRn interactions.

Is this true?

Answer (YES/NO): YES